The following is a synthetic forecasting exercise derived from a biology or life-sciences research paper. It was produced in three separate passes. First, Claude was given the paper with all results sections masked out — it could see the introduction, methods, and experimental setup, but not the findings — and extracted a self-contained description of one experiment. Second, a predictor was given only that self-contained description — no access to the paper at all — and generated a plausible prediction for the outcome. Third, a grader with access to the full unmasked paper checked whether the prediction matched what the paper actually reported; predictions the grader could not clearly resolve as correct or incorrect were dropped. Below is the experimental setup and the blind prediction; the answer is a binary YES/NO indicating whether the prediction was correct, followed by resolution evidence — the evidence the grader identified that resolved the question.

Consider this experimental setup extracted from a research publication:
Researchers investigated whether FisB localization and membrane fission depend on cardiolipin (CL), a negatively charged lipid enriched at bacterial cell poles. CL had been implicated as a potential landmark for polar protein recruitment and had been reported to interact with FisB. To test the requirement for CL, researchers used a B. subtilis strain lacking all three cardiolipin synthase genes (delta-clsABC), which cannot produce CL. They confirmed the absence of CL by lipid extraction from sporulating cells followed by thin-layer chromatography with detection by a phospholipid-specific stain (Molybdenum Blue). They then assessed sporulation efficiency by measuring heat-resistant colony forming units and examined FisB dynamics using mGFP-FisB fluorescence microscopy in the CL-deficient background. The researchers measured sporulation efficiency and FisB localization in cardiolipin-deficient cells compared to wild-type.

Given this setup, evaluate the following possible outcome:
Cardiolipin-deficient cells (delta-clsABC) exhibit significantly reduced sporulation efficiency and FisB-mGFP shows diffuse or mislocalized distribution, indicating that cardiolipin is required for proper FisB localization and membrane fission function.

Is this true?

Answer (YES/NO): NO